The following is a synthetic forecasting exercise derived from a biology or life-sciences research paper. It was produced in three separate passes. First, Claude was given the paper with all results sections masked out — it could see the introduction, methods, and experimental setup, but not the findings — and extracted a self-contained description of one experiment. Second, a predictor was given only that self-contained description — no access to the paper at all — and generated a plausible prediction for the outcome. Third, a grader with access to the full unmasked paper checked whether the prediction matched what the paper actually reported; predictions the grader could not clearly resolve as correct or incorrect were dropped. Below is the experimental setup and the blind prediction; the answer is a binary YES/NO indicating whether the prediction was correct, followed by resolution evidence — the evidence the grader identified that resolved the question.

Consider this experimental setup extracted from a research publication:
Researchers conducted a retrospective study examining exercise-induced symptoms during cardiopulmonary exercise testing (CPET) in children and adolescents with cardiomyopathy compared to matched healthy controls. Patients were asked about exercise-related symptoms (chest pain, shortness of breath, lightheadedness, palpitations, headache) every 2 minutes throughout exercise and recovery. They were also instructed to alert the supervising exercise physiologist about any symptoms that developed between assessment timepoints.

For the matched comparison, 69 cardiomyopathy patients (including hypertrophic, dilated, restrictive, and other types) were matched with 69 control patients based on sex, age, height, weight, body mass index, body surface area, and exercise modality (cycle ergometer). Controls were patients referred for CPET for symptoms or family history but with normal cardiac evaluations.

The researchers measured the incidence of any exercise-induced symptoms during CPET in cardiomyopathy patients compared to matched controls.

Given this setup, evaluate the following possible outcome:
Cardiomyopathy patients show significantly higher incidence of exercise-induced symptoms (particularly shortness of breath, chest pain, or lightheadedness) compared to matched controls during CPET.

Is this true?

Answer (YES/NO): NO